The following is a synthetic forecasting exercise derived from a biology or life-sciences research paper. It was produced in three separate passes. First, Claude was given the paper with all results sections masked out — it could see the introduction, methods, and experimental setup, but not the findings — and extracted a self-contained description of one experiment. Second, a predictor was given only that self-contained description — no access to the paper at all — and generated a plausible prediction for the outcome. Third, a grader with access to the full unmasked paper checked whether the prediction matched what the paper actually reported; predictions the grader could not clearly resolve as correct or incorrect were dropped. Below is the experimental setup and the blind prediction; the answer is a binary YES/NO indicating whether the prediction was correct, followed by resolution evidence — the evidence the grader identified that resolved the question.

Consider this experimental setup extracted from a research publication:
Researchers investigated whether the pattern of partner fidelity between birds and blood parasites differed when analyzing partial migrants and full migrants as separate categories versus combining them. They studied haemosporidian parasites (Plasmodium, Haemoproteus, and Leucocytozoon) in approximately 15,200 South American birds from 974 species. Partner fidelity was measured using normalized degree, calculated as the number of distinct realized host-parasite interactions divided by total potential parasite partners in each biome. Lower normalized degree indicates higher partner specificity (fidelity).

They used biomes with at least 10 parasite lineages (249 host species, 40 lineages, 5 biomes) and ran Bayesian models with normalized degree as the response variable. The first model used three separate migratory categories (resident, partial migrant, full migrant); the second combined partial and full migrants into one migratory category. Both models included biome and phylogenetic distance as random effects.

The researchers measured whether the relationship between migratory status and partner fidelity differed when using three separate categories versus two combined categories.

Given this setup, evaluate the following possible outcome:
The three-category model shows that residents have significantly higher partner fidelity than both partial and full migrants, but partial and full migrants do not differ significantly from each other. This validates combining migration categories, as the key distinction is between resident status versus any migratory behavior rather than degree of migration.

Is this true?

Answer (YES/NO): NO